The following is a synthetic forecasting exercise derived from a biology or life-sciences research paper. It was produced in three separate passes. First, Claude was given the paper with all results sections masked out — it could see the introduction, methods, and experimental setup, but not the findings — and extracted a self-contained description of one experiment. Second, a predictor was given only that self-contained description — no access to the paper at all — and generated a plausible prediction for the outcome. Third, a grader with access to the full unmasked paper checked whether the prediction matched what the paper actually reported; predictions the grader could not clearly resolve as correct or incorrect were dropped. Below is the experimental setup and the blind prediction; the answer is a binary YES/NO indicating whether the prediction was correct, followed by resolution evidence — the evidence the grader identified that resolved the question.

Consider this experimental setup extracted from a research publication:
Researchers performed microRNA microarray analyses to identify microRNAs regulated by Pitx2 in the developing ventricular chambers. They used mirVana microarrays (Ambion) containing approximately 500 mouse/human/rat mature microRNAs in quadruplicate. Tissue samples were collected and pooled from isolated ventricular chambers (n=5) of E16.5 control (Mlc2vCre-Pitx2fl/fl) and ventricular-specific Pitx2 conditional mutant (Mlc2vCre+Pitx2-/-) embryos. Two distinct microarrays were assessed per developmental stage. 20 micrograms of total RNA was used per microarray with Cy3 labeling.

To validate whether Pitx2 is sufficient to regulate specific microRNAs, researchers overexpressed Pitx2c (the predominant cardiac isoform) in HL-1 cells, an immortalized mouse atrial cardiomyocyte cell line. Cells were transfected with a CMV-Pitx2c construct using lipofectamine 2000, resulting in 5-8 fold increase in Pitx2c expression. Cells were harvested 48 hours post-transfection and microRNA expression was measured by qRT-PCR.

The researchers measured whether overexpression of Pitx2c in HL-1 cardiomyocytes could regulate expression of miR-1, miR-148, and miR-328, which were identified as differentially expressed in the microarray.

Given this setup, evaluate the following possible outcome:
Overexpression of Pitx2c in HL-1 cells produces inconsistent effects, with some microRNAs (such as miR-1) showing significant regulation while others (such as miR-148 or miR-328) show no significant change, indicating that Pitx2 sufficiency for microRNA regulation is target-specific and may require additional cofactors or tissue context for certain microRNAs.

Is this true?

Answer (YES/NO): NO